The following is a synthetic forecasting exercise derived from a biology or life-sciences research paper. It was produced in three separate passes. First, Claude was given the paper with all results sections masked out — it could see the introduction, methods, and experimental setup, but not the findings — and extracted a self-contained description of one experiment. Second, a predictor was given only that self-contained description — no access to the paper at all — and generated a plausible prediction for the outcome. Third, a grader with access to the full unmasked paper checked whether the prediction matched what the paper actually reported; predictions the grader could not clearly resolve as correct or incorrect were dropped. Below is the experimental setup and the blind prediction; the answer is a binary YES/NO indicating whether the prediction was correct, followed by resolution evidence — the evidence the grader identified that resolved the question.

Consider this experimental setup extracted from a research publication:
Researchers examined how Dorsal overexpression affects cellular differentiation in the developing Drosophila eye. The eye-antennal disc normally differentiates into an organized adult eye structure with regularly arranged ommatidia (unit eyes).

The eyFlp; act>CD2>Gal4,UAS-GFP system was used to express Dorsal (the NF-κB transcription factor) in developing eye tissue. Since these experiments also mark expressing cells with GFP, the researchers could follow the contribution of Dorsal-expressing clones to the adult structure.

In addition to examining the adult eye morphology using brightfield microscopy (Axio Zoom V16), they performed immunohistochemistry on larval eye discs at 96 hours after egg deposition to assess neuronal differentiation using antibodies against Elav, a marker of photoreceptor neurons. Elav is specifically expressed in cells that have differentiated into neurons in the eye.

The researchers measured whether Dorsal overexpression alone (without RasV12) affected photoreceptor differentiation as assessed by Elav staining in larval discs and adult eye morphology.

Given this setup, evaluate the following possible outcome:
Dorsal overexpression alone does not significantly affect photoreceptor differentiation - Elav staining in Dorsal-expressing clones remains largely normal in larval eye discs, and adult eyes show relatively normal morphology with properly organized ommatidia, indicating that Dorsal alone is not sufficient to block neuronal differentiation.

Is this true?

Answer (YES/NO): NO